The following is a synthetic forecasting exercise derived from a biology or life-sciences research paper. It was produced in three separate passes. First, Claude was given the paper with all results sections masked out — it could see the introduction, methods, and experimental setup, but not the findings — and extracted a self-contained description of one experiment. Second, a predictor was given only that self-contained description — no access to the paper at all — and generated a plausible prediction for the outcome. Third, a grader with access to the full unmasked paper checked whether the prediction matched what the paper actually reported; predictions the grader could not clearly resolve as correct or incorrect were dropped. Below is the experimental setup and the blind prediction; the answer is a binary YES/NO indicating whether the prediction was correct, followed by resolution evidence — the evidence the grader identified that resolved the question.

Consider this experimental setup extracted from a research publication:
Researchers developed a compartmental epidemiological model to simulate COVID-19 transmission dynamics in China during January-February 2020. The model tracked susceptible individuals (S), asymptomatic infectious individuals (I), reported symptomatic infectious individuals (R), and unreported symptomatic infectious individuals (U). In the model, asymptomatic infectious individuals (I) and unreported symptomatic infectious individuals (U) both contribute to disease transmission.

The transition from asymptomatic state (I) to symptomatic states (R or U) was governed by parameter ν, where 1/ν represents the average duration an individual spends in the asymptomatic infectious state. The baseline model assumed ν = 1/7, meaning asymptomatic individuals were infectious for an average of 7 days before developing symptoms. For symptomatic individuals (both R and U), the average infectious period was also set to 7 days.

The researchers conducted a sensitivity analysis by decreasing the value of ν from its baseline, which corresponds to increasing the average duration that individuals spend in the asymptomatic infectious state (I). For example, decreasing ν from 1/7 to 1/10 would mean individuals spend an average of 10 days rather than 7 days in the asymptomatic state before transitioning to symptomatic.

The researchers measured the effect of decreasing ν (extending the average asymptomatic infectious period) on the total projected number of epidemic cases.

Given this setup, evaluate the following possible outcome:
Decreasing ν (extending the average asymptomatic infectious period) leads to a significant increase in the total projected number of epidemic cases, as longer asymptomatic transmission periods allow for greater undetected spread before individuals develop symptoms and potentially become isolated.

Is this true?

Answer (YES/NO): NO